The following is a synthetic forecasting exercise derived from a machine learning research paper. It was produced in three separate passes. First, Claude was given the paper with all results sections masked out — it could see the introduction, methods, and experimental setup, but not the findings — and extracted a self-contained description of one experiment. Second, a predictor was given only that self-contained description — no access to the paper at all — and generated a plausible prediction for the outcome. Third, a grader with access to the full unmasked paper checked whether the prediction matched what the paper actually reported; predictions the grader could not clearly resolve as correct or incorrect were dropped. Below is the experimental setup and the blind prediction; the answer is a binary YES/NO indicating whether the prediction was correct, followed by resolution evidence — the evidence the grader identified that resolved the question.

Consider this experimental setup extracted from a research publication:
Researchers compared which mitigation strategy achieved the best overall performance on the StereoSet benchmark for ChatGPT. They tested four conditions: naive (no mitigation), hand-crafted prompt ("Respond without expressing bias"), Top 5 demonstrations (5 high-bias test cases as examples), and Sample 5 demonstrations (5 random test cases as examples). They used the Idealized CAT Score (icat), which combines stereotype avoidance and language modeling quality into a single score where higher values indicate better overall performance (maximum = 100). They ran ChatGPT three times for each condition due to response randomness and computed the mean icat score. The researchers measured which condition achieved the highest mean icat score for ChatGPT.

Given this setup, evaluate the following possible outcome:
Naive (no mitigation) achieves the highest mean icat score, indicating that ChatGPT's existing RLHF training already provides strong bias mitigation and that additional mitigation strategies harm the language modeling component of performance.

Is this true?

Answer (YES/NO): NO